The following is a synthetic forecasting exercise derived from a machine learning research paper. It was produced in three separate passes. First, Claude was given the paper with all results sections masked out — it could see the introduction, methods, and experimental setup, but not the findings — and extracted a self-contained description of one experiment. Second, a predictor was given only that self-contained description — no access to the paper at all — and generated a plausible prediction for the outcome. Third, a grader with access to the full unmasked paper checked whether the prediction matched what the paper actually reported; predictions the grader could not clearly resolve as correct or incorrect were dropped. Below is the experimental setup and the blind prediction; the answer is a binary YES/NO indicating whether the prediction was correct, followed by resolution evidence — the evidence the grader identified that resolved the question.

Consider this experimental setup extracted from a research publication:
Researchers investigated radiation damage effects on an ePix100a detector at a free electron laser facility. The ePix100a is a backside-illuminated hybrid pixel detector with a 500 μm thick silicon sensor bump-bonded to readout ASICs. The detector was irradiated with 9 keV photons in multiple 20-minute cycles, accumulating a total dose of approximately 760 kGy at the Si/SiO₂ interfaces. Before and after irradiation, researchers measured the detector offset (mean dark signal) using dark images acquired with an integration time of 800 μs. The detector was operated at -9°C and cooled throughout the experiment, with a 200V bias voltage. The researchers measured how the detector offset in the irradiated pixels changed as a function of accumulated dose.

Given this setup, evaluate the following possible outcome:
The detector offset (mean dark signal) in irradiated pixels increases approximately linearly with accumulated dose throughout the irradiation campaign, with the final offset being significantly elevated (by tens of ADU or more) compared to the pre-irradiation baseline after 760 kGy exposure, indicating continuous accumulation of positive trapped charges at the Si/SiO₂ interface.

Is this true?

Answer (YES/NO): YES